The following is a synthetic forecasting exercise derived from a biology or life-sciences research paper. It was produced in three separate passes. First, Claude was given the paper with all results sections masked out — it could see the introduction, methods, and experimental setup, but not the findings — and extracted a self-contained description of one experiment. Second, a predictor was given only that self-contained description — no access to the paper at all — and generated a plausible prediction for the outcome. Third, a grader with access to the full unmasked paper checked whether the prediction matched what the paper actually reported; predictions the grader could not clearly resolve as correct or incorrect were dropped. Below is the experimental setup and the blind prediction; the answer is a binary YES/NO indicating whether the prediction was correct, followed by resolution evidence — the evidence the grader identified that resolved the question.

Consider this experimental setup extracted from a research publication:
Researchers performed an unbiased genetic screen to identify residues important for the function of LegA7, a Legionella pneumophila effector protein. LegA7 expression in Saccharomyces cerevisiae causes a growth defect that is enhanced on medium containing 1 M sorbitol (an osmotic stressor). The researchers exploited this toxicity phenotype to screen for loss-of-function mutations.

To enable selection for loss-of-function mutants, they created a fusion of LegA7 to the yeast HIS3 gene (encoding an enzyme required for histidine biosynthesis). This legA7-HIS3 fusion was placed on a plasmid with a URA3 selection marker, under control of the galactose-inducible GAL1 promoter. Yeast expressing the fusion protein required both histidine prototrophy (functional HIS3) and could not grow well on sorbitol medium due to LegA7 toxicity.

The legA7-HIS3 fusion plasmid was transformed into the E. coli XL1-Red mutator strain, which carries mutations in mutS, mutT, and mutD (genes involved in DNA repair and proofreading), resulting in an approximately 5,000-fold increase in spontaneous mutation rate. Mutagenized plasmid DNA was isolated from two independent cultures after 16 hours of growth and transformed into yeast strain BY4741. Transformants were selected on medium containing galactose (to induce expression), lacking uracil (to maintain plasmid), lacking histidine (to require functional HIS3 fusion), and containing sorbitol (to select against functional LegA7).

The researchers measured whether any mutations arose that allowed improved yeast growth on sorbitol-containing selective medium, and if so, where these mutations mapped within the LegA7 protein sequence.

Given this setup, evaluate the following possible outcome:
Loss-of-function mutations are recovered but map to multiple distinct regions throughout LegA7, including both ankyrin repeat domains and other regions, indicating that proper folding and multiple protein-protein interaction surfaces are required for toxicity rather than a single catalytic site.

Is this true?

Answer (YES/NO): NO